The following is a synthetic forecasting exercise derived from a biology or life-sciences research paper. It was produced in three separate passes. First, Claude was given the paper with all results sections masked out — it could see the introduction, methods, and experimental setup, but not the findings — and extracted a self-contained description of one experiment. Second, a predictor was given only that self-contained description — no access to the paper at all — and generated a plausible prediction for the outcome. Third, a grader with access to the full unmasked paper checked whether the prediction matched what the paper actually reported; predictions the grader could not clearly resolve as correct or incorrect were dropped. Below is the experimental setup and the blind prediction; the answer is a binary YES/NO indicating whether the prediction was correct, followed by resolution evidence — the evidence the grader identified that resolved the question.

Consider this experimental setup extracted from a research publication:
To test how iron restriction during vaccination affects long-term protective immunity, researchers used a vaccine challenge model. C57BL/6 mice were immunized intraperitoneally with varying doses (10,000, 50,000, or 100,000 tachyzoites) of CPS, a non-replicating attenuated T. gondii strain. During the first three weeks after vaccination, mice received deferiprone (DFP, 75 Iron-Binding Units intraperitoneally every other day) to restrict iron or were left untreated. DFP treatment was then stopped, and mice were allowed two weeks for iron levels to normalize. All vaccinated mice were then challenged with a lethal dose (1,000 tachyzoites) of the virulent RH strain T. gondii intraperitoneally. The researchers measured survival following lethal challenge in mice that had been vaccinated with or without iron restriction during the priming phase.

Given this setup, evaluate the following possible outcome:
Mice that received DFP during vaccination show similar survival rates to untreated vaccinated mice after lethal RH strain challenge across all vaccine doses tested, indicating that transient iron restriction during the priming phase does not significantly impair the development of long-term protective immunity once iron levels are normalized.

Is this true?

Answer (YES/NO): NO